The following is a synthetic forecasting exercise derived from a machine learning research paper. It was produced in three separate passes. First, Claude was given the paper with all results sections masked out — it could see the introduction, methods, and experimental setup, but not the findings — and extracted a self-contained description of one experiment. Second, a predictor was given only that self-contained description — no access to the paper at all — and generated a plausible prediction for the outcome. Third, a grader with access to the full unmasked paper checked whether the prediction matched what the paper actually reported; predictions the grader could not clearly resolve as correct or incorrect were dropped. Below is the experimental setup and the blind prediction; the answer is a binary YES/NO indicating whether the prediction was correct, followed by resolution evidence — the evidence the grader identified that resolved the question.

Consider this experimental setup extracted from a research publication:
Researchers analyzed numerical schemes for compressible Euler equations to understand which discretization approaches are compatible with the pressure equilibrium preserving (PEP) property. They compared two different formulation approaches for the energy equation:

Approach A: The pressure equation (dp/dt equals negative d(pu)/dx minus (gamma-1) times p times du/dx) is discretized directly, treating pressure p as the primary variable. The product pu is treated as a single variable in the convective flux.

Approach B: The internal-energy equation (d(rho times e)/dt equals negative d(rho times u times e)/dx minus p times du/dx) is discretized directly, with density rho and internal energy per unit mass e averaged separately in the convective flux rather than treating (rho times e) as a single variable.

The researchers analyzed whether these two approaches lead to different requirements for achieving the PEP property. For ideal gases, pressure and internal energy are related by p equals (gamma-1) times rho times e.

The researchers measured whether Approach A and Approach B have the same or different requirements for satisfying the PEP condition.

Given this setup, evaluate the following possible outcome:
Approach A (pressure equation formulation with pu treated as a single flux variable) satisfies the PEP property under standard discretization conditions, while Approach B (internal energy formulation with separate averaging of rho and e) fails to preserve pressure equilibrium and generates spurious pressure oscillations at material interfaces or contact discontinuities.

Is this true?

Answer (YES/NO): NO